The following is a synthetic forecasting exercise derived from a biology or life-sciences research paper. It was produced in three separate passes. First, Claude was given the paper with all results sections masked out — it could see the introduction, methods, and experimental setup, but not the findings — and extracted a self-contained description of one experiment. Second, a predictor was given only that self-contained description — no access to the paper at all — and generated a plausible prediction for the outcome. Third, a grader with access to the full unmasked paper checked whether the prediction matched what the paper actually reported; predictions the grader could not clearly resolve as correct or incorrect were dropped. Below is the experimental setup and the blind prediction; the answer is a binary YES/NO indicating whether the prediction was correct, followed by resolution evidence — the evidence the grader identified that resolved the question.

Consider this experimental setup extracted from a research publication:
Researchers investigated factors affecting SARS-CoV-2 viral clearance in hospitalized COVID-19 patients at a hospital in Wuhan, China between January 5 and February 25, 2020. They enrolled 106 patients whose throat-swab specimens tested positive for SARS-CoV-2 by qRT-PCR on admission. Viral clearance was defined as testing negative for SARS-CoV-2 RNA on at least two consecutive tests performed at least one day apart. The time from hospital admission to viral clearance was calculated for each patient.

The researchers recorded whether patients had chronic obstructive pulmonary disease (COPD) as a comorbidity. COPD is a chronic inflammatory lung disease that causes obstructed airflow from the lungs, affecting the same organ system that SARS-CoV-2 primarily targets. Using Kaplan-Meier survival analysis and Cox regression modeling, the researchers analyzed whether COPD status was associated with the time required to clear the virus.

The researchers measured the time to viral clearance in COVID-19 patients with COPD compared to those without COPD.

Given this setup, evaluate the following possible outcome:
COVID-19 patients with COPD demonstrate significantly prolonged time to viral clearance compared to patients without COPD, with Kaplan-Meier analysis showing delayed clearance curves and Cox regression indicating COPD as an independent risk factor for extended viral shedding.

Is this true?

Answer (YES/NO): NO